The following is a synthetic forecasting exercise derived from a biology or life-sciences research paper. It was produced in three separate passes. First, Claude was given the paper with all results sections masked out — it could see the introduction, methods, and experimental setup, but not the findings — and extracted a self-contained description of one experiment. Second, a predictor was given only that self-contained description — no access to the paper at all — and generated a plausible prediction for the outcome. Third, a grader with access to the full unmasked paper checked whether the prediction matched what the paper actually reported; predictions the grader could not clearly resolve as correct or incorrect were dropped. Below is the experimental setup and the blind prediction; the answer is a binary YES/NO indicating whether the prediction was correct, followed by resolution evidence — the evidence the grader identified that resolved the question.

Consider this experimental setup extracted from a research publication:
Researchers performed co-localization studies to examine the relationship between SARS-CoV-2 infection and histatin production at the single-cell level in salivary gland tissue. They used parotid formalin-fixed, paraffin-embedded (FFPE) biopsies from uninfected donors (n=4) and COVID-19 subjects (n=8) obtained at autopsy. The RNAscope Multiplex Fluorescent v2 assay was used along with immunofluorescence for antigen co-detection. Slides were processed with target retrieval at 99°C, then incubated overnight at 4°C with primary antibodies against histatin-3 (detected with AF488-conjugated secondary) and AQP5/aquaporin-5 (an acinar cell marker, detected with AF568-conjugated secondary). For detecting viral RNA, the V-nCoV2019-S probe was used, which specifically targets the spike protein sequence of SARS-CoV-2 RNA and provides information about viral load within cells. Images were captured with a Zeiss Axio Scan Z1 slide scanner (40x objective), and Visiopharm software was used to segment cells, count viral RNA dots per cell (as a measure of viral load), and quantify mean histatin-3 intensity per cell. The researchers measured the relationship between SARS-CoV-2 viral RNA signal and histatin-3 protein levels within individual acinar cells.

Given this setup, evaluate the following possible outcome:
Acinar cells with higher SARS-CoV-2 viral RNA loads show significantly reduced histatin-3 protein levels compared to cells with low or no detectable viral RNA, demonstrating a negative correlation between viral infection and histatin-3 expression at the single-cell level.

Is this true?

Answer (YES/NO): YES